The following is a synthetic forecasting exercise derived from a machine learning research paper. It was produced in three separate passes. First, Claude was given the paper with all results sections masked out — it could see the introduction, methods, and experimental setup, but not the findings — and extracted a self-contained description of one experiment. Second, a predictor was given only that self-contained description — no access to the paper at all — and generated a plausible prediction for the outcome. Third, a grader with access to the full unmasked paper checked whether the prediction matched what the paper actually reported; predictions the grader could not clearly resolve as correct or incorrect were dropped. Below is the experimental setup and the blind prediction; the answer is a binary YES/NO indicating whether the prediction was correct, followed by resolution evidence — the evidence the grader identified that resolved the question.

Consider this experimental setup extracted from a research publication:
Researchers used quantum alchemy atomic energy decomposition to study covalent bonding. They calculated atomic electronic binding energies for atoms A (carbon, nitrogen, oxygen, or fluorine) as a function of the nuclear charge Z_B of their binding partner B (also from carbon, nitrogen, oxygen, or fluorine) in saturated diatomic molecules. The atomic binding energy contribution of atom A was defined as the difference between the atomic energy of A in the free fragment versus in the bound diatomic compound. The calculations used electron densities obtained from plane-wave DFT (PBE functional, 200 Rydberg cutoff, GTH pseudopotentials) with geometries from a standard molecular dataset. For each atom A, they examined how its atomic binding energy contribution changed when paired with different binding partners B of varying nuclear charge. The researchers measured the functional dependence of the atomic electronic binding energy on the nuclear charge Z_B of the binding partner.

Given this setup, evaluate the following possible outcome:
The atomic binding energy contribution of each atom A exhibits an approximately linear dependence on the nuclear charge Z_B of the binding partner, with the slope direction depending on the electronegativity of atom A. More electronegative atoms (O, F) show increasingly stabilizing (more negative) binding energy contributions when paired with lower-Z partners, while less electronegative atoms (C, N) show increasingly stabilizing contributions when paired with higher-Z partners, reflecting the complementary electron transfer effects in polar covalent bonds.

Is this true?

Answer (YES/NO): NO